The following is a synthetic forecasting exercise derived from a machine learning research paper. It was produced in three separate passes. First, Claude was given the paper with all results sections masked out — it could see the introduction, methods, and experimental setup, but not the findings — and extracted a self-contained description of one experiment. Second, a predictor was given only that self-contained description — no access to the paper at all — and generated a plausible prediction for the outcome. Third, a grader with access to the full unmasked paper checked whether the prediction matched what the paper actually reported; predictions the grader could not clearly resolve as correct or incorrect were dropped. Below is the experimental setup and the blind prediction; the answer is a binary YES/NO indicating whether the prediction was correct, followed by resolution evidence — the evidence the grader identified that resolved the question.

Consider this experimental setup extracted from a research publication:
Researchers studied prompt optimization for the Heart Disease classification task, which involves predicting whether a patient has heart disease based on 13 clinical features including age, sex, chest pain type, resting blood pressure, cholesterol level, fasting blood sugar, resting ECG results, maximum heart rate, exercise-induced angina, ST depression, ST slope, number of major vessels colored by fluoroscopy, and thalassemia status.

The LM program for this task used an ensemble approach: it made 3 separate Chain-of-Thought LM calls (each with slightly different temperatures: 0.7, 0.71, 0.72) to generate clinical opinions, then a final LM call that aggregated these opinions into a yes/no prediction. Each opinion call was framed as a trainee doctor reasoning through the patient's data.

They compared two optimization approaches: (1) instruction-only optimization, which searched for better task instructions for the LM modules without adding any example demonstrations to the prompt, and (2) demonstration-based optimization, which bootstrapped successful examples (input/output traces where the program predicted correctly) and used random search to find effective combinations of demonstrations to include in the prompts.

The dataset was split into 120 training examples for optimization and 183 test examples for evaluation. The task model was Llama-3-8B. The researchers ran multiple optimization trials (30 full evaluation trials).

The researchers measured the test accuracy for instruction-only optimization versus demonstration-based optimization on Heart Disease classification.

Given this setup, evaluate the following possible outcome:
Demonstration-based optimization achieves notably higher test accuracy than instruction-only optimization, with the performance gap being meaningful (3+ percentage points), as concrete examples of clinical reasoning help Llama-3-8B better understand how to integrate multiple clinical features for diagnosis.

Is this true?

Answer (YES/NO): YES